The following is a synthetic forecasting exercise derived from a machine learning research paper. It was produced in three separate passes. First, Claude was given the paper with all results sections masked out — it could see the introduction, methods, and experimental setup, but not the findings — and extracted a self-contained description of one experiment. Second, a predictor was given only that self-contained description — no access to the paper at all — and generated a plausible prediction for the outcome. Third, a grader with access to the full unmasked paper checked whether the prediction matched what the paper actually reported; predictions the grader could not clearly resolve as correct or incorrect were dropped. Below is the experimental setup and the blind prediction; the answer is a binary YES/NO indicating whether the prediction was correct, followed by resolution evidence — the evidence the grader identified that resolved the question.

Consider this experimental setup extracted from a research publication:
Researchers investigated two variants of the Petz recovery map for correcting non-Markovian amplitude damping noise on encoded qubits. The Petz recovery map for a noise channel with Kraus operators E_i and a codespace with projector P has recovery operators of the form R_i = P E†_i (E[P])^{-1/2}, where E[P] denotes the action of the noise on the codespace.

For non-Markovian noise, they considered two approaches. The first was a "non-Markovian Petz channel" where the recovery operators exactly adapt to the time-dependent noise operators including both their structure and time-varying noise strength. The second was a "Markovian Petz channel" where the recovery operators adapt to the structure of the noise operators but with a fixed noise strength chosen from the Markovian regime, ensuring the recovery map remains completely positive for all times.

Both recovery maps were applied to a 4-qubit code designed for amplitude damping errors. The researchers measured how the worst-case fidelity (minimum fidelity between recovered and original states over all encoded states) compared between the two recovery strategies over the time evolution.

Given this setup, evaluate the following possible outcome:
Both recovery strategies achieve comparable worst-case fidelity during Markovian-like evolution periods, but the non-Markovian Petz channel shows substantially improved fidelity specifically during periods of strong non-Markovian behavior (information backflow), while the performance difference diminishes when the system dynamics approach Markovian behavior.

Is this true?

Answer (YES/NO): NO